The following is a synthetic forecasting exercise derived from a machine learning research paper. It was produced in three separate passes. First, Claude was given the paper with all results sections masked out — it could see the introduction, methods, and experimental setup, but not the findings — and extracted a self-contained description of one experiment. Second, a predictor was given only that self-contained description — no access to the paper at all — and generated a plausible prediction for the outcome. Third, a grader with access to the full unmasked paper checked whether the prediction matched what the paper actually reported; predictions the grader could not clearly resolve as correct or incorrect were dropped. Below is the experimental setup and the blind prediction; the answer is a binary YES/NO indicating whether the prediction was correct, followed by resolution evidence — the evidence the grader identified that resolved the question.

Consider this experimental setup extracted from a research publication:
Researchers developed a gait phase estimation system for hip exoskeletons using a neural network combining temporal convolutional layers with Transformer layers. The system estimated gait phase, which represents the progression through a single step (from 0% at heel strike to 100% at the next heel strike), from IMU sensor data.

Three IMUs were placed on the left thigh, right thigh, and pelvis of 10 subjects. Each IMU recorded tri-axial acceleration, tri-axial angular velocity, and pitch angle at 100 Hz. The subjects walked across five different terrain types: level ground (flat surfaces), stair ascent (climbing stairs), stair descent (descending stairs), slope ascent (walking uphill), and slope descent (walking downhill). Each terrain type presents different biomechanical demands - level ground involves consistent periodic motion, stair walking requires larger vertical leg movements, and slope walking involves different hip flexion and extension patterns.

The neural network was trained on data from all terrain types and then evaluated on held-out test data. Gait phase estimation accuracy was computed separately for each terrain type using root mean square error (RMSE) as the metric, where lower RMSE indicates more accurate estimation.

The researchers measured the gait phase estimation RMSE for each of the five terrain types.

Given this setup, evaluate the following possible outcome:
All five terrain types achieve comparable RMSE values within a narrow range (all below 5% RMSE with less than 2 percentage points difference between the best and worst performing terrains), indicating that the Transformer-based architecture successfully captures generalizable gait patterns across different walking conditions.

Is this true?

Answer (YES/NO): NO